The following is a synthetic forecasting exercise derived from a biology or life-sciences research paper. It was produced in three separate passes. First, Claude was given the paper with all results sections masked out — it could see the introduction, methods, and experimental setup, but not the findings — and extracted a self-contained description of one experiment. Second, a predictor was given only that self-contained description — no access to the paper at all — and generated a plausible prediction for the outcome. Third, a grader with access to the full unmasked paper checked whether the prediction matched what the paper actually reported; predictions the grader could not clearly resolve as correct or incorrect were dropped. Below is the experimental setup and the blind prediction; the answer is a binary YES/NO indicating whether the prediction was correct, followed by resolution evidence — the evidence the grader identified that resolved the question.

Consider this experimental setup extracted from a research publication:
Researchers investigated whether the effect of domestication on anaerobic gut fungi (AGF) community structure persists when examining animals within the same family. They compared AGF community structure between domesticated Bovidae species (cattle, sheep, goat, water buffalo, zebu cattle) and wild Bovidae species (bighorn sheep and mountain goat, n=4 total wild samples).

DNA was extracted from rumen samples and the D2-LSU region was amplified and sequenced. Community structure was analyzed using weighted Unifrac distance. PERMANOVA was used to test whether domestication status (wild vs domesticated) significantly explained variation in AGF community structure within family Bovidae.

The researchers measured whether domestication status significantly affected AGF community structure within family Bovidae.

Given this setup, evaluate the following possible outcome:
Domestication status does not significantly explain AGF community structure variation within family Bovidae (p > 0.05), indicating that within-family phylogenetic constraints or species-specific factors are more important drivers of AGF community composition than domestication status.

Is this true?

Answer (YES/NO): YES